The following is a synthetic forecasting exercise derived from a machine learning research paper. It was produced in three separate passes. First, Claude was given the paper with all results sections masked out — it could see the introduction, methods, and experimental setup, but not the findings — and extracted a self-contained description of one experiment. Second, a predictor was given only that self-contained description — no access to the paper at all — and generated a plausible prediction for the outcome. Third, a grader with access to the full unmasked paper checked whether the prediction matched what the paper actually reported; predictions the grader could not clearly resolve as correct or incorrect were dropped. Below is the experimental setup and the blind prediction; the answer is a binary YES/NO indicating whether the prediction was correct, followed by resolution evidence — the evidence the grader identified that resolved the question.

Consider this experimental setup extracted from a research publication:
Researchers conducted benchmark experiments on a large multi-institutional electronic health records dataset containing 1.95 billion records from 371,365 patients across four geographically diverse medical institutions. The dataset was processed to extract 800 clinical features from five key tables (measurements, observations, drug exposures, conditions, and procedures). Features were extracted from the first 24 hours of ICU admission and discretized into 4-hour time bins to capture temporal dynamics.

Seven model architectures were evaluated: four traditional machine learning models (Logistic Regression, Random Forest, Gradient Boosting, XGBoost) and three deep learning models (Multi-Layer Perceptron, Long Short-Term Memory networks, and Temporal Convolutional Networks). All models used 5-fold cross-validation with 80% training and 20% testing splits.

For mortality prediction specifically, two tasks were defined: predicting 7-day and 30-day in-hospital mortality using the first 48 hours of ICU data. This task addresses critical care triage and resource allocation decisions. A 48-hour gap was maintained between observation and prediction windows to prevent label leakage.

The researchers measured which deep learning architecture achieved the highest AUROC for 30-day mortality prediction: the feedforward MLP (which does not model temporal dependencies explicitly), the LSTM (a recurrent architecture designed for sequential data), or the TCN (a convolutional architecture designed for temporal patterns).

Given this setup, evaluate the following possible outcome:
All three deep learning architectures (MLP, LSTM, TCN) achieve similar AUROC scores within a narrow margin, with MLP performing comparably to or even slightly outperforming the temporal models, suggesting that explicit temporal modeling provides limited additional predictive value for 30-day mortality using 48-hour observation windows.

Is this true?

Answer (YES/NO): NO